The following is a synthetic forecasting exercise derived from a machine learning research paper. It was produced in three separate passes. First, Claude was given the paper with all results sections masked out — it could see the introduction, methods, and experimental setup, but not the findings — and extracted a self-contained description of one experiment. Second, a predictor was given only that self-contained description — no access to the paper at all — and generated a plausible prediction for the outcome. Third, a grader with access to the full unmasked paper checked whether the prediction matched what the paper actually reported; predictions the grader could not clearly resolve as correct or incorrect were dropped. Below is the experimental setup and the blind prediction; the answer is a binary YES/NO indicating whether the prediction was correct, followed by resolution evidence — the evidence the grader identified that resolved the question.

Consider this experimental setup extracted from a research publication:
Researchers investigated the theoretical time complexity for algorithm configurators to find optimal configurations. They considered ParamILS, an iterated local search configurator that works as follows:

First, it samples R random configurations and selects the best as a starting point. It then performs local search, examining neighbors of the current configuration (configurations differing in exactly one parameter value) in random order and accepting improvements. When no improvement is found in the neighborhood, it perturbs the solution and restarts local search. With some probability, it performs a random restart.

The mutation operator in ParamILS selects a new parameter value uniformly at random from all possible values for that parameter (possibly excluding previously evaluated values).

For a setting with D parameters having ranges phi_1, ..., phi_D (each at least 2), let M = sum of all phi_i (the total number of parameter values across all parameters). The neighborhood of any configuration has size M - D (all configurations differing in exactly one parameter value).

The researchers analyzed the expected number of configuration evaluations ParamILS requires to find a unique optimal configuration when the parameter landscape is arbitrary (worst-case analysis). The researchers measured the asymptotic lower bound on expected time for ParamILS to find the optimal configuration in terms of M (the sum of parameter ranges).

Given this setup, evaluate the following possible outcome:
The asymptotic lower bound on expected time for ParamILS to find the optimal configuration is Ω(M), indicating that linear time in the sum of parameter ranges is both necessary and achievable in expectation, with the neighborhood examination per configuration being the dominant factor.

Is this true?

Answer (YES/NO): YES